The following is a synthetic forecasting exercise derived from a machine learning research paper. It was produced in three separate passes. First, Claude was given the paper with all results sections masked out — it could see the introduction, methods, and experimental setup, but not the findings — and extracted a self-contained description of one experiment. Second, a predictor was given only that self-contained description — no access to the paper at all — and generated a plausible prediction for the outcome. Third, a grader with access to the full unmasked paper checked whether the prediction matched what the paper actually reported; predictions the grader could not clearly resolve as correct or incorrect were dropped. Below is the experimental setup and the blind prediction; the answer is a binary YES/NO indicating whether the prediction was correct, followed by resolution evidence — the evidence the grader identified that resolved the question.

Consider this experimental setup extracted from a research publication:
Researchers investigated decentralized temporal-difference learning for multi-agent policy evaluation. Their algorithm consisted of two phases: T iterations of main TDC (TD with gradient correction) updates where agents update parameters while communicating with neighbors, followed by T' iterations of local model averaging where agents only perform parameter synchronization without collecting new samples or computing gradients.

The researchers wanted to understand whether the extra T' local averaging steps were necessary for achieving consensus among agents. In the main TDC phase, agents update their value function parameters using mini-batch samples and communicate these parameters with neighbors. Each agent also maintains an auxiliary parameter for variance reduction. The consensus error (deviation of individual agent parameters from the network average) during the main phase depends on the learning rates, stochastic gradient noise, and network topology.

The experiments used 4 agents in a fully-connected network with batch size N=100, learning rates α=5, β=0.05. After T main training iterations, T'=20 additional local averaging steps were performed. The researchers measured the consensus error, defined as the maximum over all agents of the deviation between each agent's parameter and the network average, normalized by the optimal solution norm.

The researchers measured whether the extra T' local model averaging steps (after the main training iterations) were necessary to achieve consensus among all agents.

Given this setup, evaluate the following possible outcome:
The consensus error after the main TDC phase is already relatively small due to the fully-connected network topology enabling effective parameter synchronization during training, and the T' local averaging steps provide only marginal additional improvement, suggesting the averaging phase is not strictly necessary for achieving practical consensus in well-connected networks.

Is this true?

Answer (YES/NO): NO